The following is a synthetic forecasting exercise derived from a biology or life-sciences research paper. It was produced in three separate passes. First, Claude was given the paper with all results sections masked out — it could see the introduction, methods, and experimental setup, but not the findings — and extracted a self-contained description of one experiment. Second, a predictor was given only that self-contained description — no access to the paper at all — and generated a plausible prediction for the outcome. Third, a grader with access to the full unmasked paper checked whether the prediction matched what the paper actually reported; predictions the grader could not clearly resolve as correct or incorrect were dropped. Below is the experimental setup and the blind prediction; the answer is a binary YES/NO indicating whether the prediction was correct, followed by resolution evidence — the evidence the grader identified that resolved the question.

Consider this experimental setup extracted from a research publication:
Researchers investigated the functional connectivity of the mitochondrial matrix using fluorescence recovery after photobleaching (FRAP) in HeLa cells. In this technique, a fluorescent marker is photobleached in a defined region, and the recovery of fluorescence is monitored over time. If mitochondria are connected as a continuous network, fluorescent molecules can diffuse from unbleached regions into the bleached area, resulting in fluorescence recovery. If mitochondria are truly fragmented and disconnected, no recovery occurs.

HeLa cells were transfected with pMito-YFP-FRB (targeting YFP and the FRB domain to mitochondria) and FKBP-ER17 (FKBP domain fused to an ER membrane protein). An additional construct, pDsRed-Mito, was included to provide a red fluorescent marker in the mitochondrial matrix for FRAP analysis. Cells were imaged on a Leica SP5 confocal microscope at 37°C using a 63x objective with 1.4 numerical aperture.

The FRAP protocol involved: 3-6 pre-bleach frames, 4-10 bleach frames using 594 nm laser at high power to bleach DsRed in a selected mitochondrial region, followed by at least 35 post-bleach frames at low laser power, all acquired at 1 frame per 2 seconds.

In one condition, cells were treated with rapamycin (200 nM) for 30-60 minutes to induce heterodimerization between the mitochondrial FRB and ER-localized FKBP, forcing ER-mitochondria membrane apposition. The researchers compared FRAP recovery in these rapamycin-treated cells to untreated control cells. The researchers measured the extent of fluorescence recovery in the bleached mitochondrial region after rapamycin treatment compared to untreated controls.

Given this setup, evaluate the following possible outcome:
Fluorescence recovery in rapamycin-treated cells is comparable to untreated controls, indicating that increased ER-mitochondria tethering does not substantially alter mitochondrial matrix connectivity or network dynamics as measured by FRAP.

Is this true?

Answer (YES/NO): NO